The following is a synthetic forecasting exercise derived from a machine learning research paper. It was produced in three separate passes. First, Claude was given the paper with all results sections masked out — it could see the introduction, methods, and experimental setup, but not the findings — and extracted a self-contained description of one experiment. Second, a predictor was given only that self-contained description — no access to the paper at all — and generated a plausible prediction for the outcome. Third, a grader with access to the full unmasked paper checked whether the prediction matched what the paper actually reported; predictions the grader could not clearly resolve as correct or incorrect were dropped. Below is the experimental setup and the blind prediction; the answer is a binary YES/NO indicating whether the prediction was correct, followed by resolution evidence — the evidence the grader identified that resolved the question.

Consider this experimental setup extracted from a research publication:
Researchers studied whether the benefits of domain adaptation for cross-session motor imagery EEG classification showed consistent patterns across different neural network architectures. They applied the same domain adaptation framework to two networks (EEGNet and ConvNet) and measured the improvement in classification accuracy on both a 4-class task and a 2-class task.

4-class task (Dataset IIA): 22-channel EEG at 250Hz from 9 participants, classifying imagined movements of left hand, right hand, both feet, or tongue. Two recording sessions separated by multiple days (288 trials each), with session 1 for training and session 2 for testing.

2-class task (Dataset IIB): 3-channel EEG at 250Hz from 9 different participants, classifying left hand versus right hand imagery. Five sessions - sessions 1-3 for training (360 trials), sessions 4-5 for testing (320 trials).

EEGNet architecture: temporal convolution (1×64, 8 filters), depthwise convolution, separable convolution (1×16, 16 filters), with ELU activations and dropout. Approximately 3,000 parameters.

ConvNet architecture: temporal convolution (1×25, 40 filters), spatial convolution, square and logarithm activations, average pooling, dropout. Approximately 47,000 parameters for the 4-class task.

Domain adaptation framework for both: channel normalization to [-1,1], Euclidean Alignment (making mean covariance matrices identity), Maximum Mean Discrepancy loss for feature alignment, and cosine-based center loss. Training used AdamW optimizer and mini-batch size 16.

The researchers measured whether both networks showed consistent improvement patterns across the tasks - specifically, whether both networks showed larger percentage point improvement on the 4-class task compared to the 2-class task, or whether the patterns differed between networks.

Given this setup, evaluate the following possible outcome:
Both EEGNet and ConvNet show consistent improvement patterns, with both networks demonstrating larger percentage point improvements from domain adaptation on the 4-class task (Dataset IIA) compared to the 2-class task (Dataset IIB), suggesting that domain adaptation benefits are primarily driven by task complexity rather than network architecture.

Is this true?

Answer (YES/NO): YES